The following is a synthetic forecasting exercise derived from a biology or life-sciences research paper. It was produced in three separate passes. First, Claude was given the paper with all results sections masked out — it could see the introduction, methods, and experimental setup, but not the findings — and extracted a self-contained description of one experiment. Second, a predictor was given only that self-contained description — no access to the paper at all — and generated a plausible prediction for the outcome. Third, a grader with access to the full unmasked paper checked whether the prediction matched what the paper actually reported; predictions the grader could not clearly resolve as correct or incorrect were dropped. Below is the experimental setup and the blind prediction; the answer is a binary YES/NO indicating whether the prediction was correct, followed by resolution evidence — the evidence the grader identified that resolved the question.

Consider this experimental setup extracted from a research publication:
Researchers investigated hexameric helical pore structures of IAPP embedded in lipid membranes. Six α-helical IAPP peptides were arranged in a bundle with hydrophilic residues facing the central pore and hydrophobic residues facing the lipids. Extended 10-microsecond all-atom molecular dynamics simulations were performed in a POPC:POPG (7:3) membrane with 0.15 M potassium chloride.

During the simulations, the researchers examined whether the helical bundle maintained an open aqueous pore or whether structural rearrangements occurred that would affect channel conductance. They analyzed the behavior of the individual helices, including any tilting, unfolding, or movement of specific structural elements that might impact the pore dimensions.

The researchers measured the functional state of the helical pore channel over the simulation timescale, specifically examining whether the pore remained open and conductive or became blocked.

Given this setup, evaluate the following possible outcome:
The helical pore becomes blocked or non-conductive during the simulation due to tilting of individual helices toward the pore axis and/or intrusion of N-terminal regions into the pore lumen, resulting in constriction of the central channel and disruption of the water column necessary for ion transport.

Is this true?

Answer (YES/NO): NO